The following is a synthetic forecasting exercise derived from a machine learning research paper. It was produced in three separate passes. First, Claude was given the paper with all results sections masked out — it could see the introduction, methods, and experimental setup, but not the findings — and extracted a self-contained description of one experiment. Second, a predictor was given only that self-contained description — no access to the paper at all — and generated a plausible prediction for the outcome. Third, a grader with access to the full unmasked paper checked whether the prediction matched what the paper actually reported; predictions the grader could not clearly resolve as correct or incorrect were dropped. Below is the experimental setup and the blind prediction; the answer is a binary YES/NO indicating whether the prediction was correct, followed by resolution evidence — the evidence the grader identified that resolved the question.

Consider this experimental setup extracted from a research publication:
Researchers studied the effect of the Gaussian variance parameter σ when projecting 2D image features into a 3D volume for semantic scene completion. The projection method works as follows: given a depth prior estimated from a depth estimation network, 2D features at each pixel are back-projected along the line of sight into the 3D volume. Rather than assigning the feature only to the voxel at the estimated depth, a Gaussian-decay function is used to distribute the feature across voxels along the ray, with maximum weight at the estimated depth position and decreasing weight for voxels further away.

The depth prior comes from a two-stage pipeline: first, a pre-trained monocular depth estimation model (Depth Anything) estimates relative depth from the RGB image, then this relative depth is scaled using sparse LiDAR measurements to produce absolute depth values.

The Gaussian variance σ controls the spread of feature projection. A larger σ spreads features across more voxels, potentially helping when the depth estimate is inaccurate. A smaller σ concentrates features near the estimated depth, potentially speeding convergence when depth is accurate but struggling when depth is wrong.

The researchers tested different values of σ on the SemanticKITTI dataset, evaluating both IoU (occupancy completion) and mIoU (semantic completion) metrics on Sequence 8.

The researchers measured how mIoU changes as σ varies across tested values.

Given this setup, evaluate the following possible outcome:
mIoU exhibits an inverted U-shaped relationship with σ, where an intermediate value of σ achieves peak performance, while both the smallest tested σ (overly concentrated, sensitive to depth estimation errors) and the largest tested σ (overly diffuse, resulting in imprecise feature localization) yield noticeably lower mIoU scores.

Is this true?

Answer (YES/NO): YES